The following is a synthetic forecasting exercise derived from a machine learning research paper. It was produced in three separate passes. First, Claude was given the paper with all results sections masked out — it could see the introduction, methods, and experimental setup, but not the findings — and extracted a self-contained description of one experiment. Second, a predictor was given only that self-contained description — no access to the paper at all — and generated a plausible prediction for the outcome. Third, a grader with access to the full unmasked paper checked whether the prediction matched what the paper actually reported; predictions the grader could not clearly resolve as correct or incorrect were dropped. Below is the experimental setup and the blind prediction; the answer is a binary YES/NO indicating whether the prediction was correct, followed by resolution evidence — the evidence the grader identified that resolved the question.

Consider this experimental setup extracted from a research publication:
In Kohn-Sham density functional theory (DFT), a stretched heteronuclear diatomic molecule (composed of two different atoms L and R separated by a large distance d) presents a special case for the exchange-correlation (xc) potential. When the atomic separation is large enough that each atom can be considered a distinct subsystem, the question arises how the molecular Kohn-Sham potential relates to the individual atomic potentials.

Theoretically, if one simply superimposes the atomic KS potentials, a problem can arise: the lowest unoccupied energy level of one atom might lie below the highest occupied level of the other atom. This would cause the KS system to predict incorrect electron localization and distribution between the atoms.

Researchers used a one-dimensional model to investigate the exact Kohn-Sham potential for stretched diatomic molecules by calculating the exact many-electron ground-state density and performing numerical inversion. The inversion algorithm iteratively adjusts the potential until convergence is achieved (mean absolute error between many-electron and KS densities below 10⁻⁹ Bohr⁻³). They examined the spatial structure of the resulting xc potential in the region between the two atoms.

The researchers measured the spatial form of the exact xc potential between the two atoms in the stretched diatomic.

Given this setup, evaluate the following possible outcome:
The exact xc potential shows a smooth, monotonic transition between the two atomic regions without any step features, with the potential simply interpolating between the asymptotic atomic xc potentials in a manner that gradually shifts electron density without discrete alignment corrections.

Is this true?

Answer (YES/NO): NO